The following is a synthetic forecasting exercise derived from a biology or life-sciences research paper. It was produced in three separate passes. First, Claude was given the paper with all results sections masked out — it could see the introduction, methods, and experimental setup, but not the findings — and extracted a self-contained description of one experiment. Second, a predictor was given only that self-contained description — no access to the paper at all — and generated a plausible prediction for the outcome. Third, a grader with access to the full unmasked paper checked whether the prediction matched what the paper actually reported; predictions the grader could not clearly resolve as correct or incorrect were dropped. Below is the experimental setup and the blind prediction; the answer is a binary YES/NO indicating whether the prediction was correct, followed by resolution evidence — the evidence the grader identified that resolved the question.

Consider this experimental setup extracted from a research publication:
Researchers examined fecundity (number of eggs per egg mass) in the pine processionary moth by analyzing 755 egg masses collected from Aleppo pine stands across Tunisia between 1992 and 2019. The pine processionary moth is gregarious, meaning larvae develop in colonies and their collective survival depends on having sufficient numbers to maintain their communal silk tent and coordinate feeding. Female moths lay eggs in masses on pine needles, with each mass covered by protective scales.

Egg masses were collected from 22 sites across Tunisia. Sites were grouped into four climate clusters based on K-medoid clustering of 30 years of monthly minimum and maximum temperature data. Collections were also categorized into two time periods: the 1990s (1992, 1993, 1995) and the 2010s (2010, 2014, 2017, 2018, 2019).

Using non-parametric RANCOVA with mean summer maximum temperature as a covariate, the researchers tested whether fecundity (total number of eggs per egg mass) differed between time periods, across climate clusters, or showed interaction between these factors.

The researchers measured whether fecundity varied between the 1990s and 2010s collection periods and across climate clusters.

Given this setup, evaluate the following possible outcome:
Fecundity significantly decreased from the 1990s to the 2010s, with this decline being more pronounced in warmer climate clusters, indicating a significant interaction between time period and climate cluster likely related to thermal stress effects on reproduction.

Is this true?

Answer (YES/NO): NO